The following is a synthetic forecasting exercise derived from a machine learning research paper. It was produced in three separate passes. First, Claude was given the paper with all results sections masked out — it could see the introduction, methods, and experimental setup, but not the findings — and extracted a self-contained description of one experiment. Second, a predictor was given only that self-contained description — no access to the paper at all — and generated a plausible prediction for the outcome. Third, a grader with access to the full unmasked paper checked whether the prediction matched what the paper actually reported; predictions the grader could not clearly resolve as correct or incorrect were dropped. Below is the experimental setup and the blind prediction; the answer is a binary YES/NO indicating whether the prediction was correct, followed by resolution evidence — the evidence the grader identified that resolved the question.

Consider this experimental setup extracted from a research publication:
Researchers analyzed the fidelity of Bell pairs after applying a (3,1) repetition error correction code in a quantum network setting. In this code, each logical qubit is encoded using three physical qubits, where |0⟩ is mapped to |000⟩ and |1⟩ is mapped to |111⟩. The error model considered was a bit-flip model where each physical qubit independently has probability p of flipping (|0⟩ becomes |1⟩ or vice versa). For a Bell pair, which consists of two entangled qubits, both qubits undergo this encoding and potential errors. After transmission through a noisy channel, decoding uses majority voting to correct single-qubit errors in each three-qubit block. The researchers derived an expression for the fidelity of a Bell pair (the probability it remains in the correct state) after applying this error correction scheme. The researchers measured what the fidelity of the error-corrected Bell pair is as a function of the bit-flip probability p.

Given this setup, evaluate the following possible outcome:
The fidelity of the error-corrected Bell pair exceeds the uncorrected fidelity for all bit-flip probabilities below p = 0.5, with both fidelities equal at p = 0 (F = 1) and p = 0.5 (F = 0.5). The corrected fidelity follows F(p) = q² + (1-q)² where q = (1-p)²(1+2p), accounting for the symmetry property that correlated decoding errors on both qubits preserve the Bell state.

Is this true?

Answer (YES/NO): NO